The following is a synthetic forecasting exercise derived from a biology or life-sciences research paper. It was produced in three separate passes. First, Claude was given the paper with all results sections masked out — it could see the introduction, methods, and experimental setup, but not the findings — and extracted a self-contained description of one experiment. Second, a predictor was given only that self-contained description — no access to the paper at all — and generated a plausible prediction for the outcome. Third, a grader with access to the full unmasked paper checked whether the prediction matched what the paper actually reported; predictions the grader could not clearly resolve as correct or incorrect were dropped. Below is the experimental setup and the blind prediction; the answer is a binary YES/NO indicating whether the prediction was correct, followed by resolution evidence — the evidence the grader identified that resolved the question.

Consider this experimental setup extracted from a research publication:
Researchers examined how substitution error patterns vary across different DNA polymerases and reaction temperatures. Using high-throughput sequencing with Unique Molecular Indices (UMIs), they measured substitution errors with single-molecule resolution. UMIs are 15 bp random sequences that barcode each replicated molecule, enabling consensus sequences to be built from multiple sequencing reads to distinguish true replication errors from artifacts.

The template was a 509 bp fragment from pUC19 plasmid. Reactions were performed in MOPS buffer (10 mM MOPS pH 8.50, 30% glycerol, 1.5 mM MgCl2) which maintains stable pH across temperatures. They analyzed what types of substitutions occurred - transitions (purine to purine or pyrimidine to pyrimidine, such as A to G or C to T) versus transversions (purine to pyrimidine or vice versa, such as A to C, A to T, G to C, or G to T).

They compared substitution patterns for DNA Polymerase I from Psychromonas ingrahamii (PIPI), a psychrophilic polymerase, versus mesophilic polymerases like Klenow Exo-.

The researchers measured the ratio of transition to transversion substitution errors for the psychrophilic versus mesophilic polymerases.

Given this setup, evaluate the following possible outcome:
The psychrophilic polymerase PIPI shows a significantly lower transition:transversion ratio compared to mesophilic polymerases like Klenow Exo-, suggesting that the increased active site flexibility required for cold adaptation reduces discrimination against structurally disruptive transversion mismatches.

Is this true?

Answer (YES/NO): NO